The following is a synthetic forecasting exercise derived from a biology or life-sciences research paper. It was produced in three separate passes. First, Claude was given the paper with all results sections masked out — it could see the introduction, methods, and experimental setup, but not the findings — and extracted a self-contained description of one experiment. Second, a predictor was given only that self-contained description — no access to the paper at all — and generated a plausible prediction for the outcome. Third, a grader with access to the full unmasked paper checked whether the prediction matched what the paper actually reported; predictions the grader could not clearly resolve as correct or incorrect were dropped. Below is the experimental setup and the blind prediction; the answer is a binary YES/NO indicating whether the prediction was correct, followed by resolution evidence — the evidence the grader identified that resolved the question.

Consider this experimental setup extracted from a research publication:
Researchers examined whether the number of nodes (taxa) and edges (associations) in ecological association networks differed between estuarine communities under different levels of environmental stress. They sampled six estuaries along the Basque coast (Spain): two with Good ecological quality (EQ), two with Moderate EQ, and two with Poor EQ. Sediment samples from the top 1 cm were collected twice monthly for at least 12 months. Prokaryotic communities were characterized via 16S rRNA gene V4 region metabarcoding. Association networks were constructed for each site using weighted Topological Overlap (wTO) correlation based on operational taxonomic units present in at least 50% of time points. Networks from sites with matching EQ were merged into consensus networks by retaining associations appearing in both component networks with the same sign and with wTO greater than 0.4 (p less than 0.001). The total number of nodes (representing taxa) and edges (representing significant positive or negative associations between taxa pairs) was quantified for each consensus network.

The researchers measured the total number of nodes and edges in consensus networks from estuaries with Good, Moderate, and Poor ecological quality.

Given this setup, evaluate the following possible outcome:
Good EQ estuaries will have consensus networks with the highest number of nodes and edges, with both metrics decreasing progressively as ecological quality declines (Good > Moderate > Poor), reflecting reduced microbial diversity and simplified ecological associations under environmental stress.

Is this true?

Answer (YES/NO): YES